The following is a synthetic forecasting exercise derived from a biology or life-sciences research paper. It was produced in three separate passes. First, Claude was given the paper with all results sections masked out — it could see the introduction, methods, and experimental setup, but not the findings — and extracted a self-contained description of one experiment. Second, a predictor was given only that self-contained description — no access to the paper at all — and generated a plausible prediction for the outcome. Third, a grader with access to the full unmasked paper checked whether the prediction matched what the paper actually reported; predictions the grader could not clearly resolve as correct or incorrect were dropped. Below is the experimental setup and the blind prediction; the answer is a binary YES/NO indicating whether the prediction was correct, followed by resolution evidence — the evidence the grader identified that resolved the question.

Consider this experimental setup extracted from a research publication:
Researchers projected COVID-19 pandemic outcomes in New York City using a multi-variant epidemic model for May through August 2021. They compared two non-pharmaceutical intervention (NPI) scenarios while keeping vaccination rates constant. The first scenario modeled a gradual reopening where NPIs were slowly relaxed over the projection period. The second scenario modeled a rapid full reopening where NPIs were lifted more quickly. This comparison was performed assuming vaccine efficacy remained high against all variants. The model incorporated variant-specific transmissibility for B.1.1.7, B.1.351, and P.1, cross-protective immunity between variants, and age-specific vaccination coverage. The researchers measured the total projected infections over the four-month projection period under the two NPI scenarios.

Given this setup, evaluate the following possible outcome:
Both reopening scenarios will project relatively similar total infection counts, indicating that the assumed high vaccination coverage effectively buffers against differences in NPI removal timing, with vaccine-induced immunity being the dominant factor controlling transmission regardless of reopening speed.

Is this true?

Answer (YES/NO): NO